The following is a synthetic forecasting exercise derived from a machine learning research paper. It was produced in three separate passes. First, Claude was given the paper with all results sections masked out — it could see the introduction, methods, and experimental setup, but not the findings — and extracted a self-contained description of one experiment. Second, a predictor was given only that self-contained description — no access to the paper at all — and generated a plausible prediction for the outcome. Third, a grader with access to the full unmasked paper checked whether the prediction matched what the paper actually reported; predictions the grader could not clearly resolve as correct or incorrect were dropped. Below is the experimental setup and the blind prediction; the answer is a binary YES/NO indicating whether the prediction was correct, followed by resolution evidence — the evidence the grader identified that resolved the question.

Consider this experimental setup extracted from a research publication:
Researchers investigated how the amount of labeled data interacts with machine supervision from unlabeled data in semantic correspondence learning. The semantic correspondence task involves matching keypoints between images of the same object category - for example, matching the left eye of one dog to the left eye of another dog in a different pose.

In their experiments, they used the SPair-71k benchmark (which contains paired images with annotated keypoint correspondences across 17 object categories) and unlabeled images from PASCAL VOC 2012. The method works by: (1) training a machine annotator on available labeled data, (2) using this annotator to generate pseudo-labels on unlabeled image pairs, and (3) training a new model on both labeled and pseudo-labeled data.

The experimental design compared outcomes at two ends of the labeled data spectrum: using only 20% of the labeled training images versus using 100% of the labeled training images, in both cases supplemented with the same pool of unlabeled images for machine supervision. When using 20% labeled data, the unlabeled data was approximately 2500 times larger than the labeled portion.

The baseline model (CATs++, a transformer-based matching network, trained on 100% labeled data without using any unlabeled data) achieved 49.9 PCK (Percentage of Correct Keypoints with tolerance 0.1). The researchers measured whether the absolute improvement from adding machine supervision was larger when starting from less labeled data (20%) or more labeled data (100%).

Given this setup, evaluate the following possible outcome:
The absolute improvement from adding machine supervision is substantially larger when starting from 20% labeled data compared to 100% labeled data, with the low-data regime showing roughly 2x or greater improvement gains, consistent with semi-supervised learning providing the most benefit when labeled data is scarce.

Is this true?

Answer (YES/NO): NO